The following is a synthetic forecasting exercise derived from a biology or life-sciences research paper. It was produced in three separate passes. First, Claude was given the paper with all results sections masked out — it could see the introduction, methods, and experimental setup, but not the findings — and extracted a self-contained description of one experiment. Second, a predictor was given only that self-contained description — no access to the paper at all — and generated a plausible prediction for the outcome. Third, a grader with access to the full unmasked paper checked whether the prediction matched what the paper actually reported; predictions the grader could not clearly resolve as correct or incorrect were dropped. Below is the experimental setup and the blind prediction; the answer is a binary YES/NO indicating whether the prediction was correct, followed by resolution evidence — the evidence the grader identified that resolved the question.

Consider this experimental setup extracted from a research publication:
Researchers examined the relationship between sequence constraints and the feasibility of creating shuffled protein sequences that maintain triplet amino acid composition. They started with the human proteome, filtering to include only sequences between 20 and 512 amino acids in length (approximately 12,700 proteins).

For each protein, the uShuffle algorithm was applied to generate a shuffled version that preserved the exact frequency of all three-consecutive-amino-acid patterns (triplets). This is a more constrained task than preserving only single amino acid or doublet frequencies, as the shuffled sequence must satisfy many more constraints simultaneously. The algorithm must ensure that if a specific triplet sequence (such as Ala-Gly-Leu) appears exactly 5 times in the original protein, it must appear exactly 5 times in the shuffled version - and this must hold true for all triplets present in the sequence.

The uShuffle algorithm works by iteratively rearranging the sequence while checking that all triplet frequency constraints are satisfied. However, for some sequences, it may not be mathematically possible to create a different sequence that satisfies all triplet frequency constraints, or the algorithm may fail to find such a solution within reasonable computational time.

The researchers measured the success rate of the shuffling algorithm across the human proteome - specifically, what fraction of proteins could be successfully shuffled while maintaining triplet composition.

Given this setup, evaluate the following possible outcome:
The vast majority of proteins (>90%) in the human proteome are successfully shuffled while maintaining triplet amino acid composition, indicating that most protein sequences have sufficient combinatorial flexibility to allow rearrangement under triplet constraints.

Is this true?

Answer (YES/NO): YES